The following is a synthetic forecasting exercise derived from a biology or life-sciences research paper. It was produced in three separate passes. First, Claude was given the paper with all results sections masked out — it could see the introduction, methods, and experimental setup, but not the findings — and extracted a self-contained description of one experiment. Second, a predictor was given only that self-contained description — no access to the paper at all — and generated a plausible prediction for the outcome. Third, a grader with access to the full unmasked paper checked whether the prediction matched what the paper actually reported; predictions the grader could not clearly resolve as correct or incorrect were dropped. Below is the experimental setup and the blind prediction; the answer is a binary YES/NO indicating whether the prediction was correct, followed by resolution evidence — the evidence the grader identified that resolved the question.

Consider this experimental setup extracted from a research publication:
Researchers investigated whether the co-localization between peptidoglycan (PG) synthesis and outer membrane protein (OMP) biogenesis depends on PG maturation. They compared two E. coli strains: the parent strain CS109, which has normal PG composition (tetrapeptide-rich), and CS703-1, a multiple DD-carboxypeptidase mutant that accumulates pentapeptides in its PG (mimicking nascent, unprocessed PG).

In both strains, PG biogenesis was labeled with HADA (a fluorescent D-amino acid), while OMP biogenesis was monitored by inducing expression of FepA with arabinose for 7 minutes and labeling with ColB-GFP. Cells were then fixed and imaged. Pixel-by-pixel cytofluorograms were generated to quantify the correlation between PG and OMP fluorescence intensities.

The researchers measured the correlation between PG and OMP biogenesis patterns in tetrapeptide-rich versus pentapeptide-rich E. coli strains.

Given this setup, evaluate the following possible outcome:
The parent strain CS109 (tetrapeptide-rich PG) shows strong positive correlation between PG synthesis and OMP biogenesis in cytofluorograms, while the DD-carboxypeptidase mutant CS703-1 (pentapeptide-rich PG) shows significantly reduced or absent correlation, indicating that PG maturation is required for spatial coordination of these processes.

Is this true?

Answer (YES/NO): YES